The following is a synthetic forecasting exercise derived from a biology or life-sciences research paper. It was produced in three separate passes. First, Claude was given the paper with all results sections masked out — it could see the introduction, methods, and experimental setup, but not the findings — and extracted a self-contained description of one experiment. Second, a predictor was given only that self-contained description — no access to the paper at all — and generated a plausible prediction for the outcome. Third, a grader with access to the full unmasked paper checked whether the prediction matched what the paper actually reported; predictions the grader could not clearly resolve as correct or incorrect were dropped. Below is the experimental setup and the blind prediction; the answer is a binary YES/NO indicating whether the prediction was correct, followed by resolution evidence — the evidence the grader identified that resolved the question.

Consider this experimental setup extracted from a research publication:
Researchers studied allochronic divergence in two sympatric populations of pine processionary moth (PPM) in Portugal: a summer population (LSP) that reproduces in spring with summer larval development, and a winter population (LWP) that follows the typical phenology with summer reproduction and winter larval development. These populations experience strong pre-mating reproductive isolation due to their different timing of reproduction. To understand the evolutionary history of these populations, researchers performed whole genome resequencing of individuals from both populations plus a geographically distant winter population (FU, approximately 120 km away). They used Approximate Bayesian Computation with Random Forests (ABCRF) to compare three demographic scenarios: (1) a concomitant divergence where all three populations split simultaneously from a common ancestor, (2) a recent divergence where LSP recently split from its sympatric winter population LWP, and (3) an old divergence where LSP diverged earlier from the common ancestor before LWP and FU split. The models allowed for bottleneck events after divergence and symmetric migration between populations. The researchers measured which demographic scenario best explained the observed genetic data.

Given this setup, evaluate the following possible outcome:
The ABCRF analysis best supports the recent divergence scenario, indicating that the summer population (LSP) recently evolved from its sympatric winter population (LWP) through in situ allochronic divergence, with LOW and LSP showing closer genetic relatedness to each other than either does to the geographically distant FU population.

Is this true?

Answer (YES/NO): NO